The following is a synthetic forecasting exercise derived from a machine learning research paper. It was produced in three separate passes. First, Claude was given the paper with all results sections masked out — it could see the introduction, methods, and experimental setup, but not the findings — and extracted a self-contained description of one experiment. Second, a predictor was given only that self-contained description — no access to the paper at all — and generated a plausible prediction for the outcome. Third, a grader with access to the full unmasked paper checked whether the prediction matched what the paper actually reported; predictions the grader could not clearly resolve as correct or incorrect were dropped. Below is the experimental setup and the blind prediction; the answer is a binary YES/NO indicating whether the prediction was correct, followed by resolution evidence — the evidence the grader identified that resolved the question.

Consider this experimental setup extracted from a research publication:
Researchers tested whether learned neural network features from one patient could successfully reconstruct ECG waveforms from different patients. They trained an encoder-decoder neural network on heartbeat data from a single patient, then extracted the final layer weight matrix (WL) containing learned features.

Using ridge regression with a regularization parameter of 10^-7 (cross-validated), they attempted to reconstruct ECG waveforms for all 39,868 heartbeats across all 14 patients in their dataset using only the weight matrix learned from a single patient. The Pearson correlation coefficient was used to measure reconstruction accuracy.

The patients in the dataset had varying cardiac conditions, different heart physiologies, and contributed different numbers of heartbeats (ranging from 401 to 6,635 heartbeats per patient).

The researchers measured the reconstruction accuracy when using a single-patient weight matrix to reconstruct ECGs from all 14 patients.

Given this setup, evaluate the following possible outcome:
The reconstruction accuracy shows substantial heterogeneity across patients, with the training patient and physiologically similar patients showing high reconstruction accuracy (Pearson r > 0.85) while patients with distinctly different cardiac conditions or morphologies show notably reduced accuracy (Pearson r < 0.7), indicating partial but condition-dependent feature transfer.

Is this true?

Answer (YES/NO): NO